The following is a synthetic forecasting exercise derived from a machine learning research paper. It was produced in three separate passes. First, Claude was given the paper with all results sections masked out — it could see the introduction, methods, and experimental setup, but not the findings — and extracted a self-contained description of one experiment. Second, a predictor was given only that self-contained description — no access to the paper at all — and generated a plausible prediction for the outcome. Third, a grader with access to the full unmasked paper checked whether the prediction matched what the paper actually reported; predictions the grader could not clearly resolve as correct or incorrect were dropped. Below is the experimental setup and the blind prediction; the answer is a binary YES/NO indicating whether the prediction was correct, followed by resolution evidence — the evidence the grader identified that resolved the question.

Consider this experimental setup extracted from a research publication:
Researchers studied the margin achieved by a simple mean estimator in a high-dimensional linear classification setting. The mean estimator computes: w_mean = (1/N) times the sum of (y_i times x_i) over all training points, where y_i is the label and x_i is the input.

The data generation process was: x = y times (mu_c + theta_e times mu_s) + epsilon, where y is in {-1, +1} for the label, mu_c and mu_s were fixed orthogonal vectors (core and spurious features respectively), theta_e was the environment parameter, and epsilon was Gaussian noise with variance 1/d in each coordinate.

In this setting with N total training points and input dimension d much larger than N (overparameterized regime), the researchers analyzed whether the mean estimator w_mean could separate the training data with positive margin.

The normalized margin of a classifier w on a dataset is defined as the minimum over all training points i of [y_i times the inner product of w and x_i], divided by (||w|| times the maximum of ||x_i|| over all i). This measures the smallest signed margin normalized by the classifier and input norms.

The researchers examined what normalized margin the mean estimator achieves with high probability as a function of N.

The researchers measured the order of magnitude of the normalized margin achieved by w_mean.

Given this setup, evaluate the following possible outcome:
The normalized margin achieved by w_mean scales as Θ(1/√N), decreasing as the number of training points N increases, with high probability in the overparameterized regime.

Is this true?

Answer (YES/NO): YES